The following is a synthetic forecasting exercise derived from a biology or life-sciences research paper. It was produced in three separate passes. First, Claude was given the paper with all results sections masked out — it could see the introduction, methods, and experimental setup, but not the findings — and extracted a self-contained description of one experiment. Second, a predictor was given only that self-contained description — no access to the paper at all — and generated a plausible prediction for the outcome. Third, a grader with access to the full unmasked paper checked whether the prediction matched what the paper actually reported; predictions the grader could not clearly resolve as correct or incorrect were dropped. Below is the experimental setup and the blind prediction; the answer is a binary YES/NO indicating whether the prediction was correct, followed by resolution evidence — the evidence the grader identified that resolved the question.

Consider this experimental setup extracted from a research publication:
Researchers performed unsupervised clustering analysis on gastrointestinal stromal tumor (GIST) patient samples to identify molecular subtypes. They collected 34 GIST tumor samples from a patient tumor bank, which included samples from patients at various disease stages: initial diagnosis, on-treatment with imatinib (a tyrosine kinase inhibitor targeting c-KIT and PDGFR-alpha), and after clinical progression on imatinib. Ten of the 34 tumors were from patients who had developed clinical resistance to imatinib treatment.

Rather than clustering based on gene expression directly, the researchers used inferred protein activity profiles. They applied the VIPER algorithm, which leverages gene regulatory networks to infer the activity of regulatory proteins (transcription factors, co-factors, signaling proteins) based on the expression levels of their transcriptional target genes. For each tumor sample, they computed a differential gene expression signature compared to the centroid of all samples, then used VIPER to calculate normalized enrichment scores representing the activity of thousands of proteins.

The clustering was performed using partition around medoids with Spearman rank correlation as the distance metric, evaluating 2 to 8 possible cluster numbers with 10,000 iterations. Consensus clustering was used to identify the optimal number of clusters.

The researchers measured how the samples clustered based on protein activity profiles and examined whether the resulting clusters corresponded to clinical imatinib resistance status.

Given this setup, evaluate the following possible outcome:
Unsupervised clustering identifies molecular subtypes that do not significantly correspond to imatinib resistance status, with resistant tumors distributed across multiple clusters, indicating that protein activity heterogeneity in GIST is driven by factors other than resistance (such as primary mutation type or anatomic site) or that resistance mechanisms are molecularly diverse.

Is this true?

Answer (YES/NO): NO